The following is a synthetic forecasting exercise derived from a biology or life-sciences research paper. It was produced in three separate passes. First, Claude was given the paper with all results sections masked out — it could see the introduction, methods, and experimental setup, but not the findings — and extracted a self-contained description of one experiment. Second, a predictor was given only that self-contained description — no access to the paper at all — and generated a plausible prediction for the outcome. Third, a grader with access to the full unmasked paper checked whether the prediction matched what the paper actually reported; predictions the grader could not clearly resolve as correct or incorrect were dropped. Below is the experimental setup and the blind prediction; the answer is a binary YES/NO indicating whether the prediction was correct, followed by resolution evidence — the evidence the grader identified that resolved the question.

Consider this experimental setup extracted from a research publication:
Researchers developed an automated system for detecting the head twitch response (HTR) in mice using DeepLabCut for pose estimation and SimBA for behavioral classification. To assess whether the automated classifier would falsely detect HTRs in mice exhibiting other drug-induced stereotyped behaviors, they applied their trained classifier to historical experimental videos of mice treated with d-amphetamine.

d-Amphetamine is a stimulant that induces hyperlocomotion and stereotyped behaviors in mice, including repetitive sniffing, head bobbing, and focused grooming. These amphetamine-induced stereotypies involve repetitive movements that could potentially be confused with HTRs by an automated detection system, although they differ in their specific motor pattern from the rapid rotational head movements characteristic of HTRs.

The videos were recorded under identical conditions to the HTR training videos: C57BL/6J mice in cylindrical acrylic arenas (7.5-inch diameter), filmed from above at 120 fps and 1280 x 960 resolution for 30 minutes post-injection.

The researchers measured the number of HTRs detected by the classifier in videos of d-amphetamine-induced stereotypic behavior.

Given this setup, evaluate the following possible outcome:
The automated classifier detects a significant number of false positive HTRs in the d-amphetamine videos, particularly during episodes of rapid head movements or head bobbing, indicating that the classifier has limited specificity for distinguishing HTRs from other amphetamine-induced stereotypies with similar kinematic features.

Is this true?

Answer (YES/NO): NO